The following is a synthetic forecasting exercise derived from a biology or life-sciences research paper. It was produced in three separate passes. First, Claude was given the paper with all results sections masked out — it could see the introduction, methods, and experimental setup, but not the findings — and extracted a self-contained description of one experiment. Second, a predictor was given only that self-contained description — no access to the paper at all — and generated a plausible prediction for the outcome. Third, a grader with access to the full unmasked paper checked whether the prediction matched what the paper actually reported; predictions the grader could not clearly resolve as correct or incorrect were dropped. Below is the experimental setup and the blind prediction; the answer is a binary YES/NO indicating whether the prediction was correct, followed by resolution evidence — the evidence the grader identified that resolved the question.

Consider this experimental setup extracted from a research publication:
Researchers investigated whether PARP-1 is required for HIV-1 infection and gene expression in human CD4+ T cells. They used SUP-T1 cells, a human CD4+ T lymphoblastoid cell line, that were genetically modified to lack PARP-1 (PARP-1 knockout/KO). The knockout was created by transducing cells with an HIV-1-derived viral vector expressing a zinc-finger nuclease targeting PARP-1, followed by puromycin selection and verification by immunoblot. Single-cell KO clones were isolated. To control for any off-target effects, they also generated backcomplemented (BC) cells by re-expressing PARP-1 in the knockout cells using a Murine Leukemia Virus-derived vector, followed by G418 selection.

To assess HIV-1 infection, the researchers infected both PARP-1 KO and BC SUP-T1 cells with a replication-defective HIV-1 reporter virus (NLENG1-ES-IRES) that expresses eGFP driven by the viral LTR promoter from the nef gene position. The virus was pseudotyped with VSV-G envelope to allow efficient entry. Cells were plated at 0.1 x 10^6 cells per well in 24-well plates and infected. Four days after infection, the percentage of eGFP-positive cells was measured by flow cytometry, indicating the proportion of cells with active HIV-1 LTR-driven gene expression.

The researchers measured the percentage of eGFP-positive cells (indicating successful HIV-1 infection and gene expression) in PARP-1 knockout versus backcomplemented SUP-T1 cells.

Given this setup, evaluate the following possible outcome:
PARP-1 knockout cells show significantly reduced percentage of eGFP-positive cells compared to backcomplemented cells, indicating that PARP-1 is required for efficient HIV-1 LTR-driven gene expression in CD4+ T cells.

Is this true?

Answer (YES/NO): NO